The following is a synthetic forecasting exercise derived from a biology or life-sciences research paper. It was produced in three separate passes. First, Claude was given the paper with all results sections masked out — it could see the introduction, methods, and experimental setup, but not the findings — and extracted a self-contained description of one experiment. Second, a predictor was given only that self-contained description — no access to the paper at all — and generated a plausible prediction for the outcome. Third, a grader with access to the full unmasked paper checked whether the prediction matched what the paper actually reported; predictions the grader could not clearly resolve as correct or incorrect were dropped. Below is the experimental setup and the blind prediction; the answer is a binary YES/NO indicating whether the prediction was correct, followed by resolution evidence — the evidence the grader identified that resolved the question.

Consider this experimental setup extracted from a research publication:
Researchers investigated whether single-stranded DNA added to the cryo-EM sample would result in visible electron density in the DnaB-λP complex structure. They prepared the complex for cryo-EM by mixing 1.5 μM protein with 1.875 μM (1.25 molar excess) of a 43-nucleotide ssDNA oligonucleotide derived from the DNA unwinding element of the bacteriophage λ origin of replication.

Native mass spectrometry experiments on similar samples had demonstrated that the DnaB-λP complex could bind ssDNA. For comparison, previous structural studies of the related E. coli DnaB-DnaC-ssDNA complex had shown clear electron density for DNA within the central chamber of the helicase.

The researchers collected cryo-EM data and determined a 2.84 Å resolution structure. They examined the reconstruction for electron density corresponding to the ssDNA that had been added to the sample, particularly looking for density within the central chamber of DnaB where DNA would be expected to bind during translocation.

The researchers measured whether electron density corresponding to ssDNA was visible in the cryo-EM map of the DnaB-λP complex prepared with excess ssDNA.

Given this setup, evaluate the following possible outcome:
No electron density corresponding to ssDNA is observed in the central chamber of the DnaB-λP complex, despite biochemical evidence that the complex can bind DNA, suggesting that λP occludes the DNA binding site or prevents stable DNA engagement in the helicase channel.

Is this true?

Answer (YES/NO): YES